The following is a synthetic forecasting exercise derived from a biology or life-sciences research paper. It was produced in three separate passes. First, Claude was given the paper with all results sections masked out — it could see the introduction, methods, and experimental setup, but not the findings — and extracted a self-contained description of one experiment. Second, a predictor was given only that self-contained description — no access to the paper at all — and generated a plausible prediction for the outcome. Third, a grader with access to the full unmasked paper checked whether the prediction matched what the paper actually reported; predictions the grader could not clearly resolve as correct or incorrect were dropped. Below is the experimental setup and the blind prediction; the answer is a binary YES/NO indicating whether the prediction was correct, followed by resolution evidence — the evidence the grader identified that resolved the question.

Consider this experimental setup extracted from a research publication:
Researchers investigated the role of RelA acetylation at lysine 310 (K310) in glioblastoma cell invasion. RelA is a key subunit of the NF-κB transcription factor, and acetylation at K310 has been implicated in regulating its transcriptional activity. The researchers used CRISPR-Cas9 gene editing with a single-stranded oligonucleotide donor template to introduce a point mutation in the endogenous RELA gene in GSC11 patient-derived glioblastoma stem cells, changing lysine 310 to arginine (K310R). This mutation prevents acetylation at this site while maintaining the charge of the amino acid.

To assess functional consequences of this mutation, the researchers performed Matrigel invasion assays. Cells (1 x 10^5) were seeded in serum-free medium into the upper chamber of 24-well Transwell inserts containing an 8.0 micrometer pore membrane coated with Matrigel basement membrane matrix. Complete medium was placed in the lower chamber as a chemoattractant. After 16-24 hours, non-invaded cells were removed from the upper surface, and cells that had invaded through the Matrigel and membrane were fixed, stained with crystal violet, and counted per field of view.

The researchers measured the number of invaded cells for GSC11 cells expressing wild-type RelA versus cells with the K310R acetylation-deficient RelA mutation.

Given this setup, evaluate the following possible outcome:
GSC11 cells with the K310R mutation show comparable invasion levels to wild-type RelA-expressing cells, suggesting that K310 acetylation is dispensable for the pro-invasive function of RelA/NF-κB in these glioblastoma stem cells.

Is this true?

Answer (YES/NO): NO